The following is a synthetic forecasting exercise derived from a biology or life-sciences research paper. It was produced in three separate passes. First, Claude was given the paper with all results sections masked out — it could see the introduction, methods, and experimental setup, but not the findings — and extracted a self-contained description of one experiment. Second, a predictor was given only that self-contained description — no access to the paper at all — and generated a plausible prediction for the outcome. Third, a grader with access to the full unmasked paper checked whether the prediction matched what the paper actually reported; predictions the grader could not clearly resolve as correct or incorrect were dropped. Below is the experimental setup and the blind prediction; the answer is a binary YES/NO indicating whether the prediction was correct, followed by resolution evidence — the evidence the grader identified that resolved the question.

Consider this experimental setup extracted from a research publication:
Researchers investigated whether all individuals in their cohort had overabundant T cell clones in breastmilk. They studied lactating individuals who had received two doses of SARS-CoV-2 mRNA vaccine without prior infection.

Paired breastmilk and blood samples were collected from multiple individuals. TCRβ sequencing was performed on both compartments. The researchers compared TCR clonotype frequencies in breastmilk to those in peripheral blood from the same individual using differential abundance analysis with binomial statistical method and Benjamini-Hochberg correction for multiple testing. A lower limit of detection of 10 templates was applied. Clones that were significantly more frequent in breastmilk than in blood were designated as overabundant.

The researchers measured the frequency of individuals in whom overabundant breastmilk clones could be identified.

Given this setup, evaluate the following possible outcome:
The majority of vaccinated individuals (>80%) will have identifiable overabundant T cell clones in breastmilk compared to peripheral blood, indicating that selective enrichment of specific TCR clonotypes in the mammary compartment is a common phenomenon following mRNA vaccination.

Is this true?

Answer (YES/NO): YES